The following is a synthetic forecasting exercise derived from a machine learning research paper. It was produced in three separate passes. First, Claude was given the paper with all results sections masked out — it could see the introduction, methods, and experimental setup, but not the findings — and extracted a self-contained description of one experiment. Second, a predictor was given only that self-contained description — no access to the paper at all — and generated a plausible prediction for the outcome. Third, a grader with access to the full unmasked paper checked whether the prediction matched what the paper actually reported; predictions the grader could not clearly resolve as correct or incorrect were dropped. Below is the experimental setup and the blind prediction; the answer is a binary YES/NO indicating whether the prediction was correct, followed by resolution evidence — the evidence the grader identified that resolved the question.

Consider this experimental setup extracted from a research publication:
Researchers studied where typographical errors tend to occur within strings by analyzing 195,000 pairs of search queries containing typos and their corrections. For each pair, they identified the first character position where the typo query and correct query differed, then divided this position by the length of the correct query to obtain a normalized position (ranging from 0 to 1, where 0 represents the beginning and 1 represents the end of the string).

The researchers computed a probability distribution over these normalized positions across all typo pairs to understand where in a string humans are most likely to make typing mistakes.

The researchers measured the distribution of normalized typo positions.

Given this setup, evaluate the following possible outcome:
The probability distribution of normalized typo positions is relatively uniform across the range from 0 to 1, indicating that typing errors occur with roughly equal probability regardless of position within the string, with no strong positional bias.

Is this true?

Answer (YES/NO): NO